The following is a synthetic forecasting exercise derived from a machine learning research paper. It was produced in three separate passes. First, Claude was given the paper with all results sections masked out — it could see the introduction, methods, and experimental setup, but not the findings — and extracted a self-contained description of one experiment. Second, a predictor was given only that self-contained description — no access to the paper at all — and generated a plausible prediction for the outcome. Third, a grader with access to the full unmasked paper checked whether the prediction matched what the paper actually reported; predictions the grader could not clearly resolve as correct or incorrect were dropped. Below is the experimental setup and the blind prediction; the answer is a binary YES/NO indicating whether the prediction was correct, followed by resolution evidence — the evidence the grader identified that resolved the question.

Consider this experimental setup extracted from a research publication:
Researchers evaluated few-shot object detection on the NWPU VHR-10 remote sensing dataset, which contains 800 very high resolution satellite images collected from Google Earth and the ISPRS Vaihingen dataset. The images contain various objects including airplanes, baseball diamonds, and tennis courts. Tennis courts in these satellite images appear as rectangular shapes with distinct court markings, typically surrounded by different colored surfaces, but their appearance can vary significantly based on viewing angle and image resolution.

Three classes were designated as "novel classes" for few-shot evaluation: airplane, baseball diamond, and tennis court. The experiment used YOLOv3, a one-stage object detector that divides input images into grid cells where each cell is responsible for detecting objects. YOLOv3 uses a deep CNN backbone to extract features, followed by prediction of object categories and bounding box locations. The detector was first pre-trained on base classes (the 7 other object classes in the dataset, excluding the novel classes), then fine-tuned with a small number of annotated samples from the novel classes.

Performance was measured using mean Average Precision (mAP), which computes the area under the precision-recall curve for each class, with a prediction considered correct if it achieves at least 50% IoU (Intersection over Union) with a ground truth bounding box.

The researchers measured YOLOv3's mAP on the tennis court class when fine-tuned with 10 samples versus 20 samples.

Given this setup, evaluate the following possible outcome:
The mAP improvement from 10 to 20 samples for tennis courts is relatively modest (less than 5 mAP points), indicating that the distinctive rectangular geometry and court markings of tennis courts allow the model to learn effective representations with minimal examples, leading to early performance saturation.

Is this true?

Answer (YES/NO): NO